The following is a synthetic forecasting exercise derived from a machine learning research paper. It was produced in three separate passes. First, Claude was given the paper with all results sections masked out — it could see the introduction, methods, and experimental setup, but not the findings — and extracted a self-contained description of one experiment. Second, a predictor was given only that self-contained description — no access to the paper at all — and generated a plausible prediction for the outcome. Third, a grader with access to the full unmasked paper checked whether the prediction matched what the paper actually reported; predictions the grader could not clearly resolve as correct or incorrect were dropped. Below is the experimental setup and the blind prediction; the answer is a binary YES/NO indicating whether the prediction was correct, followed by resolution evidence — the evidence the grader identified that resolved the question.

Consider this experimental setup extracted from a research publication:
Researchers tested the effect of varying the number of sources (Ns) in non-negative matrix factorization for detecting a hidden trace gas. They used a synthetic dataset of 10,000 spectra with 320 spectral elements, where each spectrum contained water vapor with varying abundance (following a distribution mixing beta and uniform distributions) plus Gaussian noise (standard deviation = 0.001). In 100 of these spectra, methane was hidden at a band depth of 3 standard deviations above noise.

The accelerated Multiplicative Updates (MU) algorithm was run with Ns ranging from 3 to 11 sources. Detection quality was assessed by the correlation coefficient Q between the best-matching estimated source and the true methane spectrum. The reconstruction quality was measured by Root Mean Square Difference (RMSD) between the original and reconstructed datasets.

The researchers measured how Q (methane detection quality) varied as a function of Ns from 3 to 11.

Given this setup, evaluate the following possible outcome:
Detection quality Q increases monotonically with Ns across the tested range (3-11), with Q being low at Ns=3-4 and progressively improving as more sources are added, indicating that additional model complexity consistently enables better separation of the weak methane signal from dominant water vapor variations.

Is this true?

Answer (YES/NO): NO